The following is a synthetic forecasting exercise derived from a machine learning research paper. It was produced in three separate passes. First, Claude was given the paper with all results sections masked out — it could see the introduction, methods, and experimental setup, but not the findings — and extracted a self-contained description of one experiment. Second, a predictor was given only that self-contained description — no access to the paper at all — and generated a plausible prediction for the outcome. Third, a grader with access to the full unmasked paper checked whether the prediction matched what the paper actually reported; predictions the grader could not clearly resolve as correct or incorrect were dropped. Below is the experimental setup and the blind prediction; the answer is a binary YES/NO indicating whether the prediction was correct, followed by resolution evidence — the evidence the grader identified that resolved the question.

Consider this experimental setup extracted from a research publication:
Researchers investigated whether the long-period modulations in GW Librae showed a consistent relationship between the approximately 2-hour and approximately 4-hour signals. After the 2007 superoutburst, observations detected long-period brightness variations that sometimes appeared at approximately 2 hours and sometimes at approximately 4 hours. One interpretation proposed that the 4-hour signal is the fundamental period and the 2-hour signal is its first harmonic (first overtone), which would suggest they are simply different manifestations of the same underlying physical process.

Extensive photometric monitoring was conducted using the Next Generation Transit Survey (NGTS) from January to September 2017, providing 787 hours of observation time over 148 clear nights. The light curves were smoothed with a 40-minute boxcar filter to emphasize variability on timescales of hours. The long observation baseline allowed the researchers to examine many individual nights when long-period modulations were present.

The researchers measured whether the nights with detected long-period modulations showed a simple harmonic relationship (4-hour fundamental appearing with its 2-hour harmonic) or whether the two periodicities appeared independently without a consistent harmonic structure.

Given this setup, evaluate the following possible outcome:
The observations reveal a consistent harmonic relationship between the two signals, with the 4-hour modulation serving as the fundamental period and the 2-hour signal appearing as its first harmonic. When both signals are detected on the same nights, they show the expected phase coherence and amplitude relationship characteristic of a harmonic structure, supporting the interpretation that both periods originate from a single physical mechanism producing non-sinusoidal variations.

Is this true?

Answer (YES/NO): NO